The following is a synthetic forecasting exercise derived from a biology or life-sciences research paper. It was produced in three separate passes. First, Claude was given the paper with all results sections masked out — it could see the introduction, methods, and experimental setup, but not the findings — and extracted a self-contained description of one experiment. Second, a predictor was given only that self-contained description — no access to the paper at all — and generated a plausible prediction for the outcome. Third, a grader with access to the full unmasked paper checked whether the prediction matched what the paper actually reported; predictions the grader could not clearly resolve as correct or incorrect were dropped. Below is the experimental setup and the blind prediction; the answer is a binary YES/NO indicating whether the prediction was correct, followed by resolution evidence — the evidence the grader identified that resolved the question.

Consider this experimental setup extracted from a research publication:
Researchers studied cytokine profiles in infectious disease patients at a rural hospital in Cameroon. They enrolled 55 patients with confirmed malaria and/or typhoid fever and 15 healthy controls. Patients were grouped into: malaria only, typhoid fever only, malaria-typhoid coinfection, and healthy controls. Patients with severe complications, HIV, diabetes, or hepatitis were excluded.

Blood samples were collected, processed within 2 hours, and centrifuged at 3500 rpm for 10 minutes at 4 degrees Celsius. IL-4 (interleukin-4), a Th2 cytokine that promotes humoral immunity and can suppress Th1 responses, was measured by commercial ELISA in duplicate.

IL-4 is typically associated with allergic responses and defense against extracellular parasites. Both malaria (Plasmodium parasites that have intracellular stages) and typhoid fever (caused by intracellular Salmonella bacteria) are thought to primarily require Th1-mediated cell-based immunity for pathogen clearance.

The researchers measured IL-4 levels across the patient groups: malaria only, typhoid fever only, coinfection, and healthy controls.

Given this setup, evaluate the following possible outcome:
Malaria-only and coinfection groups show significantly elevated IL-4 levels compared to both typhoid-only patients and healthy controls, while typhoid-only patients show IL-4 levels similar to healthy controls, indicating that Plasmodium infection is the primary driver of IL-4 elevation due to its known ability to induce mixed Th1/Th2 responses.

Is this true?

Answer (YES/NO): NO